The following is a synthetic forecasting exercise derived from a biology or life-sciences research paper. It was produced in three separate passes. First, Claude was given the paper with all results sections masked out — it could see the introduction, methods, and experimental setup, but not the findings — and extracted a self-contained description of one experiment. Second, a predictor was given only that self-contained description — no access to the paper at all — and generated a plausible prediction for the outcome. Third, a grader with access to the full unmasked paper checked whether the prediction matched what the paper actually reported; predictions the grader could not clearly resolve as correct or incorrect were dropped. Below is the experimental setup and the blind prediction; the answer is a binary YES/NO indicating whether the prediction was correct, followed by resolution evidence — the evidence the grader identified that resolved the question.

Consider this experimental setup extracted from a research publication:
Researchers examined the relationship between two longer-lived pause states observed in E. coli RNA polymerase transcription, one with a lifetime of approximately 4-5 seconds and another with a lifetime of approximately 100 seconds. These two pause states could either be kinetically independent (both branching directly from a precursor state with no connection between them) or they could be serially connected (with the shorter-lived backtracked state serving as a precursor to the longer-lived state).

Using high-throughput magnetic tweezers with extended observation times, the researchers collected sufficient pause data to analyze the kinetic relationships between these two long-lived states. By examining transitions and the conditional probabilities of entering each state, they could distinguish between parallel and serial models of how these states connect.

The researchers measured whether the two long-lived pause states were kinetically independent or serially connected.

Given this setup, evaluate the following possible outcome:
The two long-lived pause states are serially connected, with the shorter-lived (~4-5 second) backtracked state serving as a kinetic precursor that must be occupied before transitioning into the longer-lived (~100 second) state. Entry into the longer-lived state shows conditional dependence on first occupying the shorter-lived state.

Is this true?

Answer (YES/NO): YES